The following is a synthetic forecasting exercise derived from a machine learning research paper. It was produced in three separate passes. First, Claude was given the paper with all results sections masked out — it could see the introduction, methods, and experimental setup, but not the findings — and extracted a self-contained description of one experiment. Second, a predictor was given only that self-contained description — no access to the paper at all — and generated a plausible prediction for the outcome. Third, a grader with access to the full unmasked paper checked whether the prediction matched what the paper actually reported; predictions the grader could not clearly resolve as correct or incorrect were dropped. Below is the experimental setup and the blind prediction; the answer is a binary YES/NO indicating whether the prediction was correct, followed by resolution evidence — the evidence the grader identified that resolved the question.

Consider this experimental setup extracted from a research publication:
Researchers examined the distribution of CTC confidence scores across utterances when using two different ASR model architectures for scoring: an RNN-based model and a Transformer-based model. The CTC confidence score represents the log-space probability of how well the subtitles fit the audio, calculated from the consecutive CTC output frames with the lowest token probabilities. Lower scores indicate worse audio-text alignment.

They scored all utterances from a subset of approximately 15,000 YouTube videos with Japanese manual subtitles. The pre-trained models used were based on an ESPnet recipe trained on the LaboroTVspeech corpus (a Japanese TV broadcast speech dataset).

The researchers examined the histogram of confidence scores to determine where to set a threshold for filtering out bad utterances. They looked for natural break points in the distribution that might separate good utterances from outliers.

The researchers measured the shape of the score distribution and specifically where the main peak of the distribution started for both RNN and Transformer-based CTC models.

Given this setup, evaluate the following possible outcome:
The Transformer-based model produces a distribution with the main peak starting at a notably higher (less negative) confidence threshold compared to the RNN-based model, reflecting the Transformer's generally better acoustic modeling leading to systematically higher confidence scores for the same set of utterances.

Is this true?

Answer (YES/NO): NO